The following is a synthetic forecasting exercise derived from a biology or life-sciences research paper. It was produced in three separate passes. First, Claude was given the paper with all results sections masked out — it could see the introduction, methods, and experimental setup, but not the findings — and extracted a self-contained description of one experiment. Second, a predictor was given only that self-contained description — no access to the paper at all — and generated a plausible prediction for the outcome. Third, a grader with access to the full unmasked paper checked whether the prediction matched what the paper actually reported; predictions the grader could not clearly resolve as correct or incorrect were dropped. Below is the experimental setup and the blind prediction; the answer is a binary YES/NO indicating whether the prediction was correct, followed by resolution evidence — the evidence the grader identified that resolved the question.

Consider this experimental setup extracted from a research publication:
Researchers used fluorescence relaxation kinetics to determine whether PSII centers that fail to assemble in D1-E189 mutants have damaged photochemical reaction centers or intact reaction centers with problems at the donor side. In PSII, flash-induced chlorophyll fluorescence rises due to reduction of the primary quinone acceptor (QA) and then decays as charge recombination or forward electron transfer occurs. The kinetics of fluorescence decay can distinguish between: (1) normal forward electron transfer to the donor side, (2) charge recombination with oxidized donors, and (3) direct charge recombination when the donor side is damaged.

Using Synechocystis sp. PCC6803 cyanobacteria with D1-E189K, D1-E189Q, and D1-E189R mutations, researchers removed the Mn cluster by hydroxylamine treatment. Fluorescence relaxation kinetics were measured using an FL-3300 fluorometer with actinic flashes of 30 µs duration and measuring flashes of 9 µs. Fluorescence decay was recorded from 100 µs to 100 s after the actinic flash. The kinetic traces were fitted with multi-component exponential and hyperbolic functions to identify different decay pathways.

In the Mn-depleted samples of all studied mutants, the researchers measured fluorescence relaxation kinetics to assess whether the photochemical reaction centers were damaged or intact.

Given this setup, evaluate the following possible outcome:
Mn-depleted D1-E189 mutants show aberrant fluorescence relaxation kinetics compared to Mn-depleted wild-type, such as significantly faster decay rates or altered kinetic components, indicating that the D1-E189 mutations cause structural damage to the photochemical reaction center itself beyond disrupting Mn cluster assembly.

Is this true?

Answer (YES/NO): NO